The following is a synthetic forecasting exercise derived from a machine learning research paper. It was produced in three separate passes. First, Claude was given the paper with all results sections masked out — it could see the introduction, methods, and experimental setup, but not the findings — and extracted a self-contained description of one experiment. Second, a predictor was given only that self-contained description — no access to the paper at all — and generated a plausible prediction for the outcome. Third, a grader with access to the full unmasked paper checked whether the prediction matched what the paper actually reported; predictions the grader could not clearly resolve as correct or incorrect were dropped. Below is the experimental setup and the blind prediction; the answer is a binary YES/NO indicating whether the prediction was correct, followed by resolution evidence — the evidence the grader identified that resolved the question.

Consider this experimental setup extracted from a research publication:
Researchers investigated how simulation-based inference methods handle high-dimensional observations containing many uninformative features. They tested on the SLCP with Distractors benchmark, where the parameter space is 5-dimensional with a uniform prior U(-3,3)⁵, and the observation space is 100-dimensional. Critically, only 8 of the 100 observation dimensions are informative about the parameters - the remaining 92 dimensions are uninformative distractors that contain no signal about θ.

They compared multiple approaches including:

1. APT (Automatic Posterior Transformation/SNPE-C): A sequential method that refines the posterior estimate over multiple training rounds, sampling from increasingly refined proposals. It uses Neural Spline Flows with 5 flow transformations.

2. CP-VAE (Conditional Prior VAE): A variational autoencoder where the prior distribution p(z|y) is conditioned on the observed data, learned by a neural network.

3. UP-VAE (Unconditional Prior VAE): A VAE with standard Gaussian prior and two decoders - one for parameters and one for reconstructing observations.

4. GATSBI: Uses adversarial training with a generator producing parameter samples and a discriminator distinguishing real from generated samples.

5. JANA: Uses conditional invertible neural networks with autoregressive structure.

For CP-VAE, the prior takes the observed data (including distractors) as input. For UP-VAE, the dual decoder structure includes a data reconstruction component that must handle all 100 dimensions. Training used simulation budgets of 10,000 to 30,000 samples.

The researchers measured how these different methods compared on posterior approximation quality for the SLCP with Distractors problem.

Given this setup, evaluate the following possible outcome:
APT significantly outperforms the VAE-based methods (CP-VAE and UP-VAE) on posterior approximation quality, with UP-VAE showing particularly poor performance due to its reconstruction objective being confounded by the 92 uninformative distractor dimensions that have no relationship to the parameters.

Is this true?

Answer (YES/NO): NO